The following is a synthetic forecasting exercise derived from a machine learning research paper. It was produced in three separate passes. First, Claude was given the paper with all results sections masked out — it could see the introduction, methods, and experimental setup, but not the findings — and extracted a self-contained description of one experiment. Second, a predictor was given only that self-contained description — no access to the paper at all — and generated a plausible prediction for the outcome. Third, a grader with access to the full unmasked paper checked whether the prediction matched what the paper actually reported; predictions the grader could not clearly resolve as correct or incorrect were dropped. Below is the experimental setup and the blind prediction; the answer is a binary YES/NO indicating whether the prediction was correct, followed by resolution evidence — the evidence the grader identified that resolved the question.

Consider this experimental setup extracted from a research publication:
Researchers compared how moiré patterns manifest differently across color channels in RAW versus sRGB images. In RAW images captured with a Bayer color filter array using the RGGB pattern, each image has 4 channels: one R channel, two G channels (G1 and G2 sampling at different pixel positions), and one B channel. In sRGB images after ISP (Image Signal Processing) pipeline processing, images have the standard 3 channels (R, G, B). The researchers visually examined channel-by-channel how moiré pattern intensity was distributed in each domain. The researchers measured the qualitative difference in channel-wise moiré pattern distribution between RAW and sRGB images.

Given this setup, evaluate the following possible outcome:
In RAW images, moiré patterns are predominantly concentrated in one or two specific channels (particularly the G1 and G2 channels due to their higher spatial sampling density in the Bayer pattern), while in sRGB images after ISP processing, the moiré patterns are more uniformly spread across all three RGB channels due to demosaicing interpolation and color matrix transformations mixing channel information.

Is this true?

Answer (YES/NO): YES